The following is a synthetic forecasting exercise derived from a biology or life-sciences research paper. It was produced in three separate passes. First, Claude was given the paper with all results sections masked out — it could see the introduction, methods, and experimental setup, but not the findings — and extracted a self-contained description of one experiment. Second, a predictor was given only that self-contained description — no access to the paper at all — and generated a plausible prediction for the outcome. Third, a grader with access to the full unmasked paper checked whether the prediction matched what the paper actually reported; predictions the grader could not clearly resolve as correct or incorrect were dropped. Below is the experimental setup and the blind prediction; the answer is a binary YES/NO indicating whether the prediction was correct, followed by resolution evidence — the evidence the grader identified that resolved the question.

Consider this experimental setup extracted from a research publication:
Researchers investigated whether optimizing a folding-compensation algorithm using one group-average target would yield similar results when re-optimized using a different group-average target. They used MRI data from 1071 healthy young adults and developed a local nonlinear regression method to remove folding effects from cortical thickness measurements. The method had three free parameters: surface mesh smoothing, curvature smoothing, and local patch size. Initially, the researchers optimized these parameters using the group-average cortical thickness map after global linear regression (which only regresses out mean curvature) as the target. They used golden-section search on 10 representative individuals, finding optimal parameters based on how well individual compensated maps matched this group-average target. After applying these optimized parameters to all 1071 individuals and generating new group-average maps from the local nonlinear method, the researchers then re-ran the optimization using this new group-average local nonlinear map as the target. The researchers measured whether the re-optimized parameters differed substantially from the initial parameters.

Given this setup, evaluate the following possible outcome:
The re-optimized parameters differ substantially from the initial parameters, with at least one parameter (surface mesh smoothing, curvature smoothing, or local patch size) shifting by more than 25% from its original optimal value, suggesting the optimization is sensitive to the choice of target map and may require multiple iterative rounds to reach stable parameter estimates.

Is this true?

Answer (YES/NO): NO